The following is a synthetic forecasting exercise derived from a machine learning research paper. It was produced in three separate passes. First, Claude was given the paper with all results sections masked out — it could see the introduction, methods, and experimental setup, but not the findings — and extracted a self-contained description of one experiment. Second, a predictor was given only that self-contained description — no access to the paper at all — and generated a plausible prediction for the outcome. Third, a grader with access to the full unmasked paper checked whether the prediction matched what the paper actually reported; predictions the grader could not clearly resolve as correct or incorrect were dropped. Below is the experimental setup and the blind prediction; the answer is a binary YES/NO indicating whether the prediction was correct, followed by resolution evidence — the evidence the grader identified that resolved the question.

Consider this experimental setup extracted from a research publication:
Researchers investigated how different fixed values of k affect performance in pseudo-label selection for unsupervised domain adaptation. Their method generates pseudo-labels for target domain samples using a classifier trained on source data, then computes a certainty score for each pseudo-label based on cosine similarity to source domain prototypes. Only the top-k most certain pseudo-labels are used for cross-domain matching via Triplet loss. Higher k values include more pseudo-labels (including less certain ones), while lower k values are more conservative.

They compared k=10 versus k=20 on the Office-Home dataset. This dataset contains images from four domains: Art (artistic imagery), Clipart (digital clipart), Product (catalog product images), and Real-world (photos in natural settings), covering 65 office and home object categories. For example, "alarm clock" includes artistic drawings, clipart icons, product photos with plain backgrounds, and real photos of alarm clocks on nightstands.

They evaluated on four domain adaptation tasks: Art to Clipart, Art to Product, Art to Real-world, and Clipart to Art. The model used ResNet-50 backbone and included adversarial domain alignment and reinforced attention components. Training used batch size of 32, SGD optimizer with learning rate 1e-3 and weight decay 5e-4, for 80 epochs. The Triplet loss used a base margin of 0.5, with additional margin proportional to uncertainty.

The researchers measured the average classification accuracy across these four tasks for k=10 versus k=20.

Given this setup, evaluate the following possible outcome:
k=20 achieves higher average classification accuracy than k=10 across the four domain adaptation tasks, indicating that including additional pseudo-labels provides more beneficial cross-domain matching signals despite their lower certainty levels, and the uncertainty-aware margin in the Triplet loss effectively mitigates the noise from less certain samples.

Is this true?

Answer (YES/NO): YES